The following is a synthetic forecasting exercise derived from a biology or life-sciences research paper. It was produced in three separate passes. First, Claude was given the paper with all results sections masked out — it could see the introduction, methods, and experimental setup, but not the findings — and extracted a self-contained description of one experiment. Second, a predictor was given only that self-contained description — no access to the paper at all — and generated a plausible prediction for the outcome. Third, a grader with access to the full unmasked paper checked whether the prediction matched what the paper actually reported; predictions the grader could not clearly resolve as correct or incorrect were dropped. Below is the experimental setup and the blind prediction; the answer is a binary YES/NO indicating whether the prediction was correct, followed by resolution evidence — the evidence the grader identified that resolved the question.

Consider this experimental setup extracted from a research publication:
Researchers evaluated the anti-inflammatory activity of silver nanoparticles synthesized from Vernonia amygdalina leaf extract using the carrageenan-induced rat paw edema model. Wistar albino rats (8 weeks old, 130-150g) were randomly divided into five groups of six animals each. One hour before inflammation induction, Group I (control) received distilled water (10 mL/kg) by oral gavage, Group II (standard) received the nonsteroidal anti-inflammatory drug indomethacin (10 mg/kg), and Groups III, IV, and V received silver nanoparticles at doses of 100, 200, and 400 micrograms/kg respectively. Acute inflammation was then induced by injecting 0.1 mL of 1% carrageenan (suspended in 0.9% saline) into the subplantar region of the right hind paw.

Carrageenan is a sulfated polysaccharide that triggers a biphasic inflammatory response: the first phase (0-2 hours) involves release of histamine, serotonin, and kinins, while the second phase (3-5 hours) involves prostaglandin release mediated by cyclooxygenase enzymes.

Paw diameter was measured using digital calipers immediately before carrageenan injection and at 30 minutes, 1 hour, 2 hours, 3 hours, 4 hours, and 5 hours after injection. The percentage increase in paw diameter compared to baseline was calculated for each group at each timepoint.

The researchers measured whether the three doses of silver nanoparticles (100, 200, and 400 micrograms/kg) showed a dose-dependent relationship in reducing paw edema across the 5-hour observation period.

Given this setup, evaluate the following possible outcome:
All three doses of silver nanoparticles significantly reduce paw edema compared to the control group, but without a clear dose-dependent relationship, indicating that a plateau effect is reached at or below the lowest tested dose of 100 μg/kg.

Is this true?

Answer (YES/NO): NO